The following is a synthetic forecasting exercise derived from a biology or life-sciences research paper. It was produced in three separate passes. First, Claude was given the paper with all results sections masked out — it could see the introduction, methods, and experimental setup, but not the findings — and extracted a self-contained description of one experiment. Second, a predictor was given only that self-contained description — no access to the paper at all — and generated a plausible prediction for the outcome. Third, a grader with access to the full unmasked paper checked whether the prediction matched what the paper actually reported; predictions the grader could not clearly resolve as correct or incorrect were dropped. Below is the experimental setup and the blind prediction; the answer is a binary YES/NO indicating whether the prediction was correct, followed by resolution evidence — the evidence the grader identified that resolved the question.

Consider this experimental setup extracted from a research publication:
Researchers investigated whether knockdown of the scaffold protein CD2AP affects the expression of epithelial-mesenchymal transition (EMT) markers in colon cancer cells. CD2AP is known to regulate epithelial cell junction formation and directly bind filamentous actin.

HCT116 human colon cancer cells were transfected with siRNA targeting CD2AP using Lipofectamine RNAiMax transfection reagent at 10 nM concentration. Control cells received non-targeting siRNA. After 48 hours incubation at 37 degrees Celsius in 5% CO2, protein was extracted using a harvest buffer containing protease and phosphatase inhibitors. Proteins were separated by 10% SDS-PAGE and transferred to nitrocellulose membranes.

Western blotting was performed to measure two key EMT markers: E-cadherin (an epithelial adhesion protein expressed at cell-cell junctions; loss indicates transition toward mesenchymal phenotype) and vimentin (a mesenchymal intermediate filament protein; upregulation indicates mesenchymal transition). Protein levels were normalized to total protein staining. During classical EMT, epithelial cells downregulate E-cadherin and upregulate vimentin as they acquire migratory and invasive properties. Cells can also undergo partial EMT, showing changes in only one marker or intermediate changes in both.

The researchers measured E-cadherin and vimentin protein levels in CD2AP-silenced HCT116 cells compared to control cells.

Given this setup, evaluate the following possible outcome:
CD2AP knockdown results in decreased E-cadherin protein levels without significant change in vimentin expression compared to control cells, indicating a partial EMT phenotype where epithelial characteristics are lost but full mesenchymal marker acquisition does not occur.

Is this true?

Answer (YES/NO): NO